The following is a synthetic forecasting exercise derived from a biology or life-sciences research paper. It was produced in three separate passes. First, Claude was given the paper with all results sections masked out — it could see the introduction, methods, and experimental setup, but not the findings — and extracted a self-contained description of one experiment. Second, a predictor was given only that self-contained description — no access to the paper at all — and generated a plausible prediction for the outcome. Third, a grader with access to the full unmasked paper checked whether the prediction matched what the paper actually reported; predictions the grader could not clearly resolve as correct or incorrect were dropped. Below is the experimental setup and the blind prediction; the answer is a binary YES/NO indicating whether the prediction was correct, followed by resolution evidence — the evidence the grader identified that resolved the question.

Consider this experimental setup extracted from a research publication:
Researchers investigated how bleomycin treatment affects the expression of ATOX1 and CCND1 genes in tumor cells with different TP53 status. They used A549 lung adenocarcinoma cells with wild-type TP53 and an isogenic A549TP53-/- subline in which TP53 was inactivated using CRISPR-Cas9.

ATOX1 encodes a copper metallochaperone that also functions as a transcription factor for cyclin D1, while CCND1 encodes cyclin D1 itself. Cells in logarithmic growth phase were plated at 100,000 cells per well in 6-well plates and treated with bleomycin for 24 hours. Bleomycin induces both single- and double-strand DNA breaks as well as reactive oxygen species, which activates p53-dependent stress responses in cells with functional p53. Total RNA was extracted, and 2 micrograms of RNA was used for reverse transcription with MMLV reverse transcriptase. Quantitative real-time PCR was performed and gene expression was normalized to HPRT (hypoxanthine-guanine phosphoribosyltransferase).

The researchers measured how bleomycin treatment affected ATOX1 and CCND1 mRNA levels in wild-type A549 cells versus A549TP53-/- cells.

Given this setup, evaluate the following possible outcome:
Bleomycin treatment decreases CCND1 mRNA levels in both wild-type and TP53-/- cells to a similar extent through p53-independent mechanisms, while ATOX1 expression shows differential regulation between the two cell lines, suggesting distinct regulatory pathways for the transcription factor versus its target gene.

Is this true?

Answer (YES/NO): NO